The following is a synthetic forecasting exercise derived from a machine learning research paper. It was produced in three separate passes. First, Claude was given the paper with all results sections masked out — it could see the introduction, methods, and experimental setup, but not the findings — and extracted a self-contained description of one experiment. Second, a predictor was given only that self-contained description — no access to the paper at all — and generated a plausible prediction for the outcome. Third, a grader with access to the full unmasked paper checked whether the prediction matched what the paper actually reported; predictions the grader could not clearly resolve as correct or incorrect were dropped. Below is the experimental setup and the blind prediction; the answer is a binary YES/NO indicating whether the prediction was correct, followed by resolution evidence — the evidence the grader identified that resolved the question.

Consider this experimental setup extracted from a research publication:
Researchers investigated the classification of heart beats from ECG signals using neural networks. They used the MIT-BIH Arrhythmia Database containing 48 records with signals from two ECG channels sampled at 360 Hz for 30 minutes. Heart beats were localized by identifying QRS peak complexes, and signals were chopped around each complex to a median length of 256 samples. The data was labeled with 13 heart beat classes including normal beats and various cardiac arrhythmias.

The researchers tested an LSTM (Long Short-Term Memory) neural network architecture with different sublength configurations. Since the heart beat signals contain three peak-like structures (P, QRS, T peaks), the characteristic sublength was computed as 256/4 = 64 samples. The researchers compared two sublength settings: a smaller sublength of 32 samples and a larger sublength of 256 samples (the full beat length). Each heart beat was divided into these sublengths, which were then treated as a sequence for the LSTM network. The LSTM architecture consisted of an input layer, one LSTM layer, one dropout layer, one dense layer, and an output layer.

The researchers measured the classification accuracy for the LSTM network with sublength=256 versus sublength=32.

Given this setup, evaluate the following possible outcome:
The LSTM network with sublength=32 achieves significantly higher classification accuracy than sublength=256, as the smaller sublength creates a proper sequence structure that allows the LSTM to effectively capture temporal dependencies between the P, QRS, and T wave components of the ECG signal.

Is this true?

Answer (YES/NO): NO